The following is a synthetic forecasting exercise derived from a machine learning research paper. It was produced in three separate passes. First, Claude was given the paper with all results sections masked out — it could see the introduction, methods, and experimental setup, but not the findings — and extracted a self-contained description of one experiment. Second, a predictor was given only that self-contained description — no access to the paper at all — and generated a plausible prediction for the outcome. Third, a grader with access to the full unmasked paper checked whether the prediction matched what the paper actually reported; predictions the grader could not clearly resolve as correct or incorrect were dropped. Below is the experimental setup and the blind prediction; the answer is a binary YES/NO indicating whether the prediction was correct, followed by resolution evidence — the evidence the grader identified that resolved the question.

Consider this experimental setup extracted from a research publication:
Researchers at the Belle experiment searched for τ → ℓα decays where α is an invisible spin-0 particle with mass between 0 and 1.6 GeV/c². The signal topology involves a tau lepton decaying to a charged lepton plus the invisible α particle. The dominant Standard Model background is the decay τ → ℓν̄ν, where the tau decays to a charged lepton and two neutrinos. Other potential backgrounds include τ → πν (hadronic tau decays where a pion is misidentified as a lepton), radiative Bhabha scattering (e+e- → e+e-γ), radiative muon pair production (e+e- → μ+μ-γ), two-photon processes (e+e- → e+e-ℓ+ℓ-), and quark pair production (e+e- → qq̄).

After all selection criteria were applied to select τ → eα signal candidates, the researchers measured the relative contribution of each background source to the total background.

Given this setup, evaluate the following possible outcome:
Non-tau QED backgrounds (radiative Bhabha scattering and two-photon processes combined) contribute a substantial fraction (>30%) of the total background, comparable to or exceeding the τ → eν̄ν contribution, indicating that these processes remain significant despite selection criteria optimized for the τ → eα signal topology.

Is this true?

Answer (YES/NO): NO